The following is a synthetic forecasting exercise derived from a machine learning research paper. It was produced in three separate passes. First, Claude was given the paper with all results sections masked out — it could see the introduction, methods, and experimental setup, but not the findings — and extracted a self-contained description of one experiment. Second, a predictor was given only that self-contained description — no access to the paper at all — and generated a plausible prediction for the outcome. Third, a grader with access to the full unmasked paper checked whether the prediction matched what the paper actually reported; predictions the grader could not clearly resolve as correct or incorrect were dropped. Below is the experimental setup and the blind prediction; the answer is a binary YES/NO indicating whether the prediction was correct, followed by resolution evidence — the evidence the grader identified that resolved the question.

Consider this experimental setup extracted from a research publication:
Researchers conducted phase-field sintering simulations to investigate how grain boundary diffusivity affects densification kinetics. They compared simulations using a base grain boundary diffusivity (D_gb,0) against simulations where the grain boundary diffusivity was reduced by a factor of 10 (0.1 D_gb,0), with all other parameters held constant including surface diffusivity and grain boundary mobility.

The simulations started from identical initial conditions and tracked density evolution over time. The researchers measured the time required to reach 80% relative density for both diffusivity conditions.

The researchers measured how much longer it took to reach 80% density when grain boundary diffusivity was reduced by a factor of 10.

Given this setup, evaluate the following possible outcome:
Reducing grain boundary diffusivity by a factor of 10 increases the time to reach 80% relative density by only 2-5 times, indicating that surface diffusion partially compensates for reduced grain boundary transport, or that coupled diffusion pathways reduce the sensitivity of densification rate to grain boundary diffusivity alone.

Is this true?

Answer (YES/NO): NO